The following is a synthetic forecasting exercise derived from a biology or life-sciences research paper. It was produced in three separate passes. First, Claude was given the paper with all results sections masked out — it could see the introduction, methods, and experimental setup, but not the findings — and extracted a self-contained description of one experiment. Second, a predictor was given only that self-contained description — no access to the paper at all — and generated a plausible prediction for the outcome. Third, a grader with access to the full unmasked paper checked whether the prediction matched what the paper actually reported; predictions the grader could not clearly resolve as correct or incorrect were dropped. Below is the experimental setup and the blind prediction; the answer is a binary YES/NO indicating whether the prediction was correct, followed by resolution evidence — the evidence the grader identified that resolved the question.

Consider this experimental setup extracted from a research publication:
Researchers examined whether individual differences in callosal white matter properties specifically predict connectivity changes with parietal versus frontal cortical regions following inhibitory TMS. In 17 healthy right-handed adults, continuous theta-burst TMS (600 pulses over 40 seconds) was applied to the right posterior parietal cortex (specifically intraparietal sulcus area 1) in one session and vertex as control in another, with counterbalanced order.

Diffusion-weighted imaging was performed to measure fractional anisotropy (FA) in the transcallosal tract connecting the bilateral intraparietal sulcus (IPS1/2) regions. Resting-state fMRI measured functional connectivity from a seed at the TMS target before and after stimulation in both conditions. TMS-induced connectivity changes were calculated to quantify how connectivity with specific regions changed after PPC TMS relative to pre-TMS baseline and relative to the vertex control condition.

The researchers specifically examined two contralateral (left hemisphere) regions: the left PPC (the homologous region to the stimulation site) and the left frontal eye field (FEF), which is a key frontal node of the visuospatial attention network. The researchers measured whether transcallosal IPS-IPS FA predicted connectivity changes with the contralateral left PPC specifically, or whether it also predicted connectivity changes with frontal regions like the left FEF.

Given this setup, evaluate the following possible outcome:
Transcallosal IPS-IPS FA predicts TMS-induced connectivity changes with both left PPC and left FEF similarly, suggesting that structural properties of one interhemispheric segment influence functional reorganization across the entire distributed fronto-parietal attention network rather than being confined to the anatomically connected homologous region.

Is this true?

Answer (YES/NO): NO